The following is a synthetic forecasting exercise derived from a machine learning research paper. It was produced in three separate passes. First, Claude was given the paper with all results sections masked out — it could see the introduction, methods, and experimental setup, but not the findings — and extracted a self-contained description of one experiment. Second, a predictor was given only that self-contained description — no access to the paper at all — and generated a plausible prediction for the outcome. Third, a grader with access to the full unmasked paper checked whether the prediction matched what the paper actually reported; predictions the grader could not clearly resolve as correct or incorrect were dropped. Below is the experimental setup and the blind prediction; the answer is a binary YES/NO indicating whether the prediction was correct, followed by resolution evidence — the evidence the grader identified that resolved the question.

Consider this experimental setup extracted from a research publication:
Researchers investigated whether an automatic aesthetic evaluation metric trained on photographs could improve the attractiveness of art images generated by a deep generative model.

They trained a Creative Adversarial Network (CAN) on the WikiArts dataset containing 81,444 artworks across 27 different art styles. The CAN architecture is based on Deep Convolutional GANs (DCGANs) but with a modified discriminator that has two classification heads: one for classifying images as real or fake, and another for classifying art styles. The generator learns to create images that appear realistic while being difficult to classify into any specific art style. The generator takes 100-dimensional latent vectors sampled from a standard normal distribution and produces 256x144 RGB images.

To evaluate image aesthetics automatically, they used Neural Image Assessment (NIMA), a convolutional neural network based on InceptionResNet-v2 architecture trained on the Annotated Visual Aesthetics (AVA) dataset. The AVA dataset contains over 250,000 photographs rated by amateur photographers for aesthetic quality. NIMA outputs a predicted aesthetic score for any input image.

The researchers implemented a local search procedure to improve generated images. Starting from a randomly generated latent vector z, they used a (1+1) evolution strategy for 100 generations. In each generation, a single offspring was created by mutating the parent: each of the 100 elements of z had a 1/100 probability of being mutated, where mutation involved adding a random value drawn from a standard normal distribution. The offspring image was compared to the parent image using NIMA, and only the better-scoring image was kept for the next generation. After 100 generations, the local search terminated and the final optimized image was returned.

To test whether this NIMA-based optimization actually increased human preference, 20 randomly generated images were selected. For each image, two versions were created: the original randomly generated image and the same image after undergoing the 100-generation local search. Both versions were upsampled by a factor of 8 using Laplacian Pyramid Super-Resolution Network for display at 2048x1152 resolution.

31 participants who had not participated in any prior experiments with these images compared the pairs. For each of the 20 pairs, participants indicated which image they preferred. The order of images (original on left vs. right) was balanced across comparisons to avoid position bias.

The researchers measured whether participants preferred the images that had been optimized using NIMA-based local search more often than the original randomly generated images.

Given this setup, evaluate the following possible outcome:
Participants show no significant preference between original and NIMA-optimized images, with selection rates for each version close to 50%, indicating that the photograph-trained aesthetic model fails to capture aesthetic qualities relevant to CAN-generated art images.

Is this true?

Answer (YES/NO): YES